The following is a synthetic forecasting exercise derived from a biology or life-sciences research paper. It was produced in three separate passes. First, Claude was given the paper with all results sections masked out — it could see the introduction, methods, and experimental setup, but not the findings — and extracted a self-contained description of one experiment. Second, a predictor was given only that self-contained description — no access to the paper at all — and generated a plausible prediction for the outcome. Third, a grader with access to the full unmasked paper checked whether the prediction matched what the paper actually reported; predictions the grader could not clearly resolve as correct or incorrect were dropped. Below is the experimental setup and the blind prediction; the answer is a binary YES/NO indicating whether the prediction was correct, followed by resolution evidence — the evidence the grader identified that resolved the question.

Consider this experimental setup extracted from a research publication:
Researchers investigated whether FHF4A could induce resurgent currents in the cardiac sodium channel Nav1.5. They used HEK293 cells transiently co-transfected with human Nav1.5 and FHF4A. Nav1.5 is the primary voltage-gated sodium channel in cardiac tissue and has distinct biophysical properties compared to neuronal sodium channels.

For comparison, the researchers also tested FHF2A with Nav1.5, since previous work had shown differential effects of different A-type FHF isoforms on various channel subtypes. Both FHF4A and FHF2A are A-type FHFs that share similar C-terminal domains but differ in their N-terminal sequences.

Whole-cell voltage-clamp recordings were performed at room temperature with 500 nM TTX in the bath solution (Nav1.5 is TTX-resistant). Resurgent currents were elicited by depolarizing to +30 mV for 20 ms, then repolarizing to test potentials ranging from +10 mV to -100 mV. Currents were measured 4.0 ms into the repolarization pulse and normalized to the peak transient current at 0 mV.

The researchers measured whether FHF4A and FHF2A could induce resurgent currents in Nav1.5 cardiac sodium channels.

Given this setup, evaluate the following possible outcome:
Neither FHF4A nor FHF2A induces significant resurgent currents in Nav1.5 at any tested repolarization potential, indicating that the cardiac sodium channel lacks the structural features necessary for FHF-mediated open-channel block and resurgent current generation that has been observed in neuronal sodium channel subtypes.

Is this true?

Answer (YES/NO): NO